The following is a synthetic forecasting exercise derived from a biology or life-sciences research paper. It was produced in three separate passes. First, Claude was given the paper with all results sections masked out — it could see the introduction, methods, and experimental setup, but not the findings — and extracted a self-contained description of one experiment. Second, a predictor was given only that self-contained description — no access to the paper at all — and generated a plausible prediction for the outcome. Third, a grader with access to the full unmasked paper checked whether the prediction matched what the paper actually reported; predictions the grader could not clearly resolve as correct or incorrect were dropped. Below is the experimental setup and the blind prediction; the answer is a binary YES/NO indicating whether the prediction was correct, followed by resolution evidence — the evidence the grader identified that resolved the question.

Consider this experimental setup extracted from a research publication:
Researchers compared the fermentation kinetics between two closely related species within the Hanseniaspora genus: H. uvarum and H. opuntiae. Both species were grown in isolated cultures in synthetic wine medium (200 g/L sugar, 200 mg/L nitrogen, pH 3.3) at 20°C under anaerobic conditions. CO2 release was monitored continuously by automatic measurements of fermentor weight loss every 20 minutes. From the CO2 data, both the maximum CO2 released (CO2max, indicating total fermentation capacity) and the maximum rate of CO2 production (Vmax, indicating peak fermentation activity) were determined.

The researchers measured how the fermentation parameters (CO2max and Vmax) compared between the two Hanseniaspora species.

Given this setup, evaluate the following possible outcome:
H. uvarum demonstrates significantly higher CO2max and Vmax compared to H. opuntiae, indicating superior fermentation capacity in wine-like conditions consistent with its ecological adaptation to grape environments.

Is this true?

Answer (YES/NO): NO